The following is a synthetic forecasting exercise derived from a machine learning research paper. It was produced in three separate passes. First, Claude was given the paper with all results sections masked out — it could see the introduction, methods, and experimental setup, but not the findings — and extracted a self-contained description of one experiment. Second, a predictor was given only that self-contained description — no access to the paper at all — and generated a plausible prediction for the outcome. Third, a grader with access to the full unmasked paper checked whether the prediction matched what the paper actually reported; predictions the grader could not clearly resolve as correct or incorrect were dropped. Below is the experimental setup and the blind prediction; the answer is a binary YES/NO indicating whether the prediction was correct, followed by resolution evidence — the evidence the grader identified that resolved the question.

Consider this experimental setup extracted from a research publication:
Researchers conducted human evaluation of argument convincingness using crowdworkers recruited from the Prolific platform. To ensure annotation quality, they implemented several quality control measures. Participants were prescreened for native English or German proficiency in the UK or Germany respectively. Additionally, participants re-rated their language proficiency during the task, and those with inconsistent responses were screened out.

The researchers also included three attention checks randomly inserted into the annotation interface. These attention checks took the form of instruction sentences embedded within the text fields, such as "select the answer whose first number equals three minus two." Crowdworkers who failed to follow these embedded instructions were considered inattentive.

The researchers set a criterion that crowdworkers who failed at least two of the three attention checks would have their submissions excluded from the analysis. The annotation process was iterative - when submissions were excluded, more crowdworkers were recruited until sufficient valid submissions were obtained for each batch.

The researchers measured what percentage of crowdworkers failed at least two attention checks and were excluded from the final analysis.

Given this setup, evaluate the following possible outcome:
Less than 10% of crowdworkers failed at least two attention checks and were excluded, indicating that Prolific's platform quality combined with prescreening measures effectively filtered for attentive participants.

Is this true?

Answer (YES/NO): NO